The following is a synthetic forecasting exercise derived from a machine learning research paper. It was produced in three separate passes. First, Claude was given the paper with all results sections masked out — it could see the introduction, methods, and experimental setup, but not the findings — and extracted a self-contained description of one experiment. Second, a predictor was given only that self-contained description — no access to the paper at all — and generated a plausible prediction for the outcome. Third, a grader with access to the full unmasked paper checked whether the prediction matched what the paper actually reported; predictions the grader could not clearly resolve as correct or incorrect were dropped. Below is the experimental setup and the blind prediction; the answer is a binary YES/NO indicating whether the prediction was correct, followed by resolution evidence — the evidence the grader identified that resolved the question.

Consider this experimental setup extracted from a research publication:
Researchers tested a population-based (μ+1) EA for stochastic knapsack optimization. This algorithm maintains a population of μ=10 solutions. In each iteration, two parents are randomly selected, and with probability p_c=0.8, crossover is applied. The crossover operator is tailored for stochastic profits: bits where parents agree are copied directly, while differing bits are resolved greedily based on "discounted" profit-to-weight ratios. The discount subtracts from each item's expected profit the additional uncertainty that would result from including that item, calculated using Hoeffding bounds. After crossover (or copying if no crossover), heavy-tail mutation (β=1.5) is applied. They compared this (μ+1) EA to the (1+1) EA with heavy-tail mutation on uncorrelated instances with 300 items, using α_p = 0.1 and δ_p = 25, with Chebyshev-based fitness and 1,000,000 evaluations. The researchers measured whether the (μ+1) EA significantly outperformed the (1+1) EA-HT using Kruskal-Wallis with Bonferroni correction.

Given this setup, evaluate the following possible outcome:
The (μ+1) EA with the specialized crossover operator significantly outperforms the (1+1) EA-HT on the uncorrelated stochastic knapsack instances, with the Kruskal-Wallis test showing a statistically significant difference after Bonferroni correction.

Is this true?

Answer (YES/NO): NO